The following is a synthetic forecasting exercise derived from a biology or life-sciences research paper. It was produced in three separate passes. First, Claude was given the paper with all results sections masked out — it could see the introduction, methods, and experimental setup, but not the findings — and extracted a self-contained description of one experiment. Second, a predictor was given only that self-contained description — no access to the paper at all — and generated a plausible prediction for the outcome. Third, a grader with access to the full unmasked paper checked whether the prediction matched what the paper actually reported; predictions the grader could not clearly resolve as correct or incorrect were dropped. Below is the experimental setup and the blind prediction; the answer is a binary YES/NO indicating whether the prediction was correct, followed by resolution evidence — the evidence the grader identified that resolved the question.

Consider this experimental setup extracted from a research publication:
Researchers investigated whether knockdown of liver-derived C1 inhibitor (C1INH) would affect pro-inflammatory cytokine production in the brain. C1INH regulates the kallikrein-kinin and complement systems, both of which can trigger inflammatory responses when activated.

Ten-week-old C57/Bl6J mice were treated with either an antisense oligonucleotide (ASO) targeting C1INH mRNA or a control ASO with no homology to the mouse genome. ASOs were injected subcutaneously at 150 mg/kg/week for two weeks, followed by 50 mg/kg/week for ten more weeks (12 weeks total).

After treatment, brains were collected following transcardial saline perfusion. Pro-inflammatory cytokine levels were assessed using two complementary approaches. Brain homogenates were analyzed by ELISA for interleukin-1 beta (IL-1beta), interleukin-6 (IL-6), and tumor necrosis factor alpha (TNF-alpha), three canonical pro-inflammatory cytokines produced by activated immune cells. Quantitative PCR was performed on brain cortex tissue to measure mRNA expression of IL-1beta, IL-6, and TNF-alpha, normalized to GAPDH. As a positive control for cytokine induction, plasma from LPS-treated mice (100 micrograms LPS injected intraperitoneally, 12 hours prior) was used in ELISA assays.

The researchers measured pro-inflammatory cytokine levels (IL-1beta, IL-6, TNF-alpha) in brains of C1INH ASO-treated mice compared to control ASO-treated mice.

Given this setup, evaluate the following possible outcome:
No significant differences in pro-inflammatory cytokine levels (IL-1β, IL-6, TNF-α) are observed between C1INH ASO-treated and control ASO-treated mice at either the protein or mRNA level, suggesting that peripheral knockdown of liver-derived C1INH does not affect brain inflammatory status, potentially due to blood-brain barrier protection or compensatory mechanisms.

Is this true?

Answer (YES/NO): NO